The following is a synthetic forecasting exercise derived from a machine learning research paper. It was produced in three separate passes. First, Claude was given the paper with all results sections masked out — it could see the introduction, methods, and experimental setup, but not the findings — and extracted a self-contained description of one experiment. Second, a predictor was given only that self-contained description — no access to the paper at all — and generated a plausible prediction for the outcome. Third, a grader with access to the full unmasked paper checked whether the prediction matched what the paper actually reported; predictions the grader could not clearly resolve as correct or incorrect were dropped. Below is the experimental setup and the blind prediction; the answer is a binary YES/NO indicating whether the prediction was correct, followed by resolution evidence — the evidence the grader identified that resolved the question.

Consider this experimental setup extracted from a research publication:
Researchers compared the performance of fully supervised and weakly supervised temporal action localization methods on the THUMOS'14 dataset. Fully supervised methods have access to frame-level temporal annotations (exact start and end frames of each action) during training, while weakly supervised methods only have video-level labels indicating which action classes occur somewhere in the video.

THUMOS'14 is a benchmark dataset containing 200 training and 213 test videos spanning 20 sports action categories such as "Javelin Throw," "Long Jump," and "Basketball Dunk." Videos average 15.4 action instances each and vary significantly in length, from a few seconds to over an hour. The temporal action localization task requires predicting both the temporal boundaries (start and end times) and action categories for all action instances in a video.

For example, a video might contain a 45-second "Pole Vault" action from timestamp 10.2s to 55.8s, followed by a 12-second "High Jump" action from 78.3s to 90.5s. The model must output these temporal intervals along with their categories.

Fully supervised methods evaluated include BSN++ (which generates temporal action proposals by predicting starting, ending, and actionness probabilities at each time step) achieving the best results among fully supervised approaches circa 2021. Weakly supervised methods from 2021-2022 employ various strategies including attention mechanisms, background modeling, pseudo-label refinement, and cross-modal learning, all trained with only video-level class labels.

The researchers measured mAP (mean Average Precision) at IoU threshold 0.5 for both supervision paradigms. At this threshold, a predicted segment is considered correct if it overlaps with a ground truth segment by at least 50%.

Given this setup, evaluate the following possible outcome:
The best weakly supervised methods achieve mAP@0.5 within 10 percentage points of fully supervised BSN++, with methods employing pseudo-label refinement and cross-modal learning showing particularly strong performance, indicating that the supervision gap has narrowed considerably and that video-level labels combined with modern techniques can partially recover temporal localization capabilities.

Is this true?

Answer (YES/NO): YES